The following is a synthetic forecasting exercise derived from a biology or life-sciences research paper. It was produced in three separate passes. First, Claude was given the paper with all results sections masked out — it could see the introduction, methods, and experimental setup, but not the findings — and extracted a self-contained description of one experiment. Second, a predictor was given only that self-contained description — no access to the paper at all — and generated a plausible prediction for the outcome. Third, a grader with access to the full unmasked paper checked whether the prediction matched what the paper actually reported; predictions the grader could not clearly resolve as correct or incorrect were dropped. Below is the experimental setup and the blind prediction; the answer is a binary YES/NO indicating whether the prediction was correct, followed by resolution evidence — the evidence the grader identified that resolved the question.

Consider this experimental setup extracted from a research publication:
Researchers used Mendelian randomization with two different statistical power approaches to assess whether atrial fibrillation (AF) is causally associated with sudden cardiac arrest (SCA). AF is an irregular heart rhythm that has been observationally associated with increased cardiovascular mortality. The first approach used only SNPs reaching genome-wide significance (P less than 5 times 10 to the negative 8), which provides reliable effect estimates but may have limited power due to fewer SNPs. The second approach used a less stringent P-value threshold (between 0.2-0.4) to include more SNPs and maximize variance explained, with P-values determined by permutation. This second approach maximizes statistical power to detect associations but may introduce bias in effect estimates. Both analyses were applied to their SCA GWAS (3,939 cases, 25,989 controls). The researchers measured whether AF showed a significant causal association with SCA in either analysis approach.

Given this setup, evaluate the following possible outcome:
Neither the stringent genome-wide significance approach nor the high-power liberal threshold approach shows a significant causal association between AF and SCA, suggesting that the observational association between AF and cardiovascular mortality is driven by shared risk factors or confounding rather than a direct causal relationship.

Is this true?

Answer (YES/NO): NO